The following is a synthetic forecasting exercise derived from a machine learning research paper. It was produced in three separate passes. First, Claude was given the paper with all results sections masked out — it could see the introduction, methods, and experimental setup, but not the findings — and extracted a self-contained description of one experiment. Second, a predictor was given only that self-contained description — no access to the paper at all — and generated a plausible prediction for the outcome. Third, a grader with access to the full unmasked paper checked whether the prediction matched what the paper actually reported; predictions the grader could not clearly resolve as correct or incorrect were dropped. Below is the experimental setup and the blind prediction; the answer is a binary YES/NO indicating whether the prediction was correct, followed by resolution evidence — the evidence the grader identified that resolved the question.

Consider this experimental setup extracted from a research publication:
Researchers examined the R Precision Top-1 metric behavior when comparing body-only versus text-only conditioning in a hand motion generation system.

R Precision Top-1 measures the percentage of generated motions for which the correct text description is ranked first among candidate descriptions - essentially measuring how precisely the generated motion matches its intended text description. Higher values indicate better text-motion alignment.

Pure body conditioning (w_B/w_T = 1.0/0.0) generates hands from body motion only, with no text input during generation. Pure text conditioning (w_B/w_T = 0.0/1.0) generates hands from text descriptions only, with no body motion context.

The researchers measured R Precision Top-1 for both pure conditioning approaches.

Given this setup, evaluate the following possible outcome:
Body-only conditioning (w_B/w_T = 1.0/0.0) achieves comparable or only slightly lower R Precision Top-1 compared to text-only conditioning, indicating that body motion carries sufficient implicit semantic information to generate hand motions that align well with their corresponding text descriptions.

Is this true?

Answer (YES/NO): NO